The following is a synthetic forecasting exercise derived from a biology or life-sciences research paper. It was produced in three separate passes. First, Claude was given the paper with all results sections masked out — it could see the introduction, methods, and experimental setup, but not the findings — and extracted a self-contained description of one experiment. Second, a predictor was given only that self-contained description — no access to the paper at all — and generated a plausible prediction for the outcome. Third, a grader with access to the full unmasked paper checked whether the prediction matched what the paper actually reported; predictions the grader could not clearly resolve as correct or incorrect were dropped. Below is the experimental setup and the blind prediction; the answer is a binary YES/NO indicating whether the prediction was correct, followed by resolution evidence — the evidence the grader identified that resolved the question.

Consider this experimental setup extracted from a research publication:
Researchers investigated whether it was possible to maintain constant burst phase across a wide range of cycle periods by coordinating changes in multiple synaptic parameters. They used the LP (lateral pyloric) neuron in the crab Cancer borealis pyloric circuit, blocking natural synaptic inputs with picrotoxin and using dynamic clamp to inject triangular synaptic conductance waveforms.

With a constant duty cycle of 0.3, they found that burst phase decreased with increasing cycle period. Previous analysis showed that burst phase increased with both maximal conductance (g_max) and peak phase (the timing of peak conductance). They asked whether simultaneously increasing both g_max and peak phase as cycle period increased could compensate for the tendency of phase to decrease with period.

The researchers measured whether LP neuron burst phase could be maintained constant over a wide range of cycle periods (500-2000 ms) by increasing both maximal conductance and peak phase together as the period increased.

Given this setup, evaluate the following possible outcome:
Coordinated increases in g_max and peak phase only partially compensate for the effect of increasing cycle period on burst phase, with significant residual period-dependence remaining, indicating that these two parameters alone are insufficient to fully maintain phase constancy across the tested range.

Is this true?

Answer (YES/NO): NO